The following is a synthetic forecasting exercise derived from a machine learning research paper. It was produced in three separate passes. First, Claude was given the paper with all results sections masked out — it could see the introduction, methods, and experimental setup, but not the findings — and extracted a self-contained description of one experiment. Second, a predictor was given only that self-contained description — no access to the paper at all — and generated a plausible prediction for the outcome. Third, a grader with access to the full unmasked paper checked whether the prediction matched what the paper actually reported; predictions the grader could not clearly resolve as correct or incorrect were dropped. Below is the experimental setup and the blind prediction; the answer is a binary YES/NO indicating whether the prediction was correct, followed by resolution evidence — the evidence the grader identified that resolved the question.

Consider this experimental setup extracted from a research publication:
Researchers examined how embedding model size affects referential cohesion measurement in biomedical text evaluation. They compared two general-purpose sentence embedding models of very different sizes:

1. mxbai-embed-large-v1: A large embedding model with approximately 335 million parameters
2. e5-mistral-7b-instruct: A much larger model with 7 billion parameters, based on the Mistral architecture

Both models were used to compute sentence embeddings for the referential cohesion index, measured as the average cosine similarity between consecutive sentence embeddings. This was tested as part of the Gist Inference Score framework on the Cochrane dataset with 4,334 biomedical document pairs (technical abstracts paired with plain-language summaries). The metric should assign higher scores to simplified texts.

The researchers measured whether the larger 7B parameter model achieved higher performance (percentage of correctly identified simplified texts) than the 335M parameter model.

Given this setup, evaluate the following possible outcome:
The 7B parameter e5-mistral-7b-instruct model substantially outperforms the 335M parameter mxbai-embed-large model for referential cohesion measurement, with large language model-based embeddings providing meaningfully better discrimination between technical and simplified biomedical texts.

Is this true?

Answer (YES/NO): NO